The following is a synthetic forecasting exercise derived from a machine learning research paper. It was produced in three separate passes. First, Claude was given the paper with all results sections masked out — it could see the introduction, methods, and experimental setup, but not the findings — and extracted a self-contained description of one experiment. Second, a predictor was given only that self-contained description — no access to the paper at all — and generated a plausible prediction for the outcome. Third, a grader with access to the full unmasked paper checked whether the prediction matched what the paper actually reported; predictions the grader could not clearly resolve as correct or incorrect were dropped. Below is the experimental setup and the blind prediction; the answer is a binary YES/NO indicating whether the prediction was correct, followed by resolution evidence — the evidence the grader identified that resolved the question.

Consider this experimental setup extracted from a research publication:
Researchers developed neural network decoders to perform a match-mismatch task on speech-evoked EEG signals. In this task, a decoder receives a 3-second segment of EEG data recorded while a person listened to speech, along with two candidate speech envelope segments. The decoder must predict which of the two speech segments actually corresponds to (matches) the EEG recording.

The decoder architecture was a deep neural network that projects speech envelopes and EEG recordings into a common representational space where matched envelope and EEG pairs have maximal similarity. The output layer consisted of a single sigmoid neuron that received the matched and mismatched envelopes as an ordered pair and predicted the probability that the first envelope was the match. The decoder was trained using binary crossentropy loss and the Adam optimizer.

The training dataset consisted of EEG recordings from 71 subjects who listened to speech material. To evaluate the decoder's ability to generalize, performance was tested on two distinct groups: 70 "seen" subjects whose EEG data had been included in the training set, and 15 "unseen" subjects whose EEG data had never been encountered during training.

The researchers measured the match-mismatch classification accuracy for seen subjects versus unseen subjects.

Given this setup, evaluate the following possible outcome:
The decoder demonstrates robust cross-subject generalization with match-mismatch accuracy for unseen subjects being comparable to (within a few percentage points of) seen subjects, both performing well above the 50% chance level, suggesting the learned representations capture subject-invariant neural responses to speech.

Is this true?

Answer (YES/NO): YES